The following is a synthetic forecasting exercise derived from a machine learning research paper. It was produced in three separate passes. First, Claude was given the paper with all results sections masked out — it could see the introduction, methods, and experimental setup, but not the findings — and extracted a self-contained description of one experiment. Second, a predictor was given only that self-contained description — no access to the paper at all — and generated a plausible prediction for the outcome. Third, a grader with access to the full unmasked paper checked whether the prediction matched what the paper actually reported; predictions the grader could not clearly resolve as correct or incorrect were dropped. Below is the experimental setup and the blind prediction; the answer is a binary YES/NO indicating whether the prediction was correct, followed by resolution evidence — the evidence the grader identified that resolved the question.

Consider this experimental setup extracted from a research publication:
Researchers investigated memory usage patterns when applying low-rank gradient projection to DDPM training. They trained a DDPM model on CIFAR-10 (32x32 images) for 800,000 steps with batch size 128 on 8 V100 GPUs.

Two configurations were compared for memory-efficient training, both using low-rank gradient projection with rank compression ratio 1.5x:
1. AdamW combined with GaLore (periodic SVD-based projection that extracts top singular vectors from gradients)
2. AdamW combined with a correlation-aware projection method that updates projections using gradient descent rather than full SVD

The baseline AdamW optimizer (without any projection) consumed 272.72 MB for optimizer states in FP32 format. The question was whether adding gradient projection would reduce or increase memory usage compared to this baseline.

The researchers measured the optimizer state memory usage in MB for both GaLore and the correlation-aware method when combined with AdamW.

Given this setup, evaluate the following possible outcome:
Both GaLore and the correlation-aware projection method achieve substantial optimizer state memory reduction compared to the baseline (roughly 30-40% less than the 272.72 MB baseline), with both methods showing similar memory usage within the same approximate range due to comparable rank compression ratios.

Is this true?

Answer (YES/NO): NO